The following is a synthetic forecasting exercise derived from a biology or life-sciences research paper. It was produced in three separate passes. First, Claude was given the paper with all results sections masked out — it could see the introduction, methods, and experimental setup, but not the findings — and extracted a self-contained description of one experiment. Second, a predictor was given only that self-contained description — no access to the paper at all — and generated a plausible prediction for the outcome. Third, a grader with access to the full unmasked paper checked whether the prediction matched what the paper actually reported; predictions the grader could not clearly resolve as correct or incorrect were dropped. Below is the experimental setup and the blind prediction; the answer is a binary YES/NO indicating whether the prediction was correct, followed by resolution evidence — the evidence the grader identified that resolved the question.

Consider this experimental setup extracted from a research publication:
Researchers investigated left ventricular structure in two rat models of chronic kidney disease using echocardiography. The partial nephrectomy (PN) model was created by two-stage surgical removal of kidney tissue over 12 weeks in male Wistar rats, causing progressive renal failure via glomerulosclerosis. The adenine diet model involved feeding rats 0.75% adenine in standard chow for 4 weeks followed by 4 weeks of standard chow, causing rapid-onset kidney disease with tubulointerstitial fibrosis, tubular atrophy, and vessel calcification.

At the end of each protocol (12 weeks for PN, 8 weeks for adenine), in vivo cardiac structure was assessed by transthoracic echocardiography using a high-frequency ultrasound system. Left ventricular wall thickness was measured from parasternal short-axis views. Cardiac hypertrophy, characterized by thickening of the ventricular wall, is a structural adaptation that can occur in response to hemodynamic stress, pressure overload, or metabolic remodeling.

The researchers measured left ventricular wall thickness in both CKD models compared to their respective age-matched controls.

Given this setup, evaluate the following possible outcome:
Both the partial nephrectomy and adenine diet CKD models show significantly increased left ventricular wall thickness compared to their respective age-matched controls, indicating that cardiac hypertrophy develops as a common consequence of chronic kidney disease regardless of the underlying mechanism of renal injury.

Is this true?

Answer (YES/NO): NO